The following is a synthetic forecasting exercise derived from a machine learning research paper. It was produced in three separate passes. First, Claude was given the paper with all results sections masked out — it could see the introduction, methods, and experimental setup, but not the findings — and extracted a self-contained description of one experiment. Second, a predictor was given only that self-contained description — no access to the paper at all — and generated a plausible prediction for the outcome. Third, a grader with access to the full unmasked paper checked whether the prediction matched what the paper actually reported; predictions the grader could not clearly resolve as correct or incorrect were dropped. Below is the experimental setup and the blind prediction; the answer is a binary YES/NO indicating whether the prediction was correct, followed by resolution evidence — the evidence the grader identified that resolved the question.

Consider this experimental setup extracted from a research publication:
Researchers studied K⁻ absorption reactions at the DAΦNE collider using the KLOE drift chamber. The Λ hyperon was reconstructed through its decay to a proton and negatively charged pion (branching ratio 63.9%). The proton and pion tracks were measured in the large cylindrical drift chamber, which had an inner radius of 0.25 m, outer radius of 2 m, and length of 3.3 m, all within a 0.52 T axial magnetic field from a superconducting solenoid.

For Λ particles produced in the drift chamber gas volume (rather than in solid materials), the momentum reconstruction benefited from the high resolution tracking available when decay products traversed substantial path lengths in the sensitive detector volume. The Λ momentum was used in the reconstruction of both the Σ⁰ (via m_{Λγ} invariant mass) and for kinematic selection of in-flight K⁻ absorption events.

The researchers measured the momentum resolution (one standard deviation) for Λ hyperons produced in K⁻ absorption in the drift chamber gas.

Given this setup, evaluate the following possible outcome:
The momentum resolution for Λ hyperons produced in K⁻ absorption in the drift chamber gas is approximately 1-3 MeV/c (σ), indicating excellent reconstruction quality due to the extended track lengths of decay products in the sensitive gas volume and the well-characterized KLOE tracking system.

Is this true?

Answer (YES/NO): YES